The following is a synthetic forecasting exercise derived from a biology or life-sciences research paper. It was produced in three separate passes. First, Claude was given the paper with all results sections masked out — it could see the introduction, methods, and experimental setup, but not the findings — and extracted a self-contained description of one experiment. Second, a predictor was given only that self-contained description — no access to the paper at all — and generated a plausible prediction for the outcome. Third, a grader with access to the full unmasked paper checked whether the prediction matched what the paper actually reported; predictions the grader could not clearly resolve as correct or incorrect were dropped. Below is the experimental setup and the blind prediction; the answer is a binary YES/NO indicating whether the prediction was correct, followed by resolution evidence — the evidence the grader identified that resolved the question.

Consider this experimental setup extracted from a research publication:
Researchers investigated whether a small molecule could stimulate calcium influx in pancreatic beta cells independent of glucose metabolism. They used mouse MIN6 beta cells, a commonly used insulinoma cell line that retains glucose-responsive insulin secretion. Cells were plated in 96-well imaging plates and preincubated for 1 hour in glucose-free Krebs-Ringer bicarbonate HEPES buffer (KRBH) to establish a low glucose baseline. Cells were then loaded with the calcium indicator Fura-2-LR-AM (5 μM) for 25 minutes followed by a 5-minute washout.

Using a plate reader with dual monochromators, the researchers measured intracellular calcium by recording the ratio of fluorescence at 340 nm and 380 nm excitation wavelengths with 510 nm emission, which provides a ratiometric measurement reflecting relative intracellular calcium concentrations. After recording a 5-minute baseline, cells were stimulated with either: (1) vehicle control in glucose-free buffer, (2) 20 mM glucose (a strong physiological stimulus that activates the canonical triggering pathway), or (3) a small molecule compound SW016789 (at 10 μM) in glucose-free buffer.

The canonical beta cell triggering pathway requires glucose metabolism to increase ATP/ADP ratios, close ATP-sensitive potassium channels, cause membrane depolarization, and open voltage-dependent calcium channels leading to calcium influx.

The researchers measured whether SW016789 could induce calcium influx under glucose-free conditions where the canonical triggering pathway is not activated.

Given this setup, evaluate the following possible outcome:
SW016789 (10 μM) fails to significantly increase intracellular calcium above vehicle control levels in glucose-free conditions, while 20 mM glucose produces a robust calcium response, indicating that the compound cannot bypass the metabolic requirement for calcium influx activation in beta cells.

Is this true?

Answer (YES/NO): YES